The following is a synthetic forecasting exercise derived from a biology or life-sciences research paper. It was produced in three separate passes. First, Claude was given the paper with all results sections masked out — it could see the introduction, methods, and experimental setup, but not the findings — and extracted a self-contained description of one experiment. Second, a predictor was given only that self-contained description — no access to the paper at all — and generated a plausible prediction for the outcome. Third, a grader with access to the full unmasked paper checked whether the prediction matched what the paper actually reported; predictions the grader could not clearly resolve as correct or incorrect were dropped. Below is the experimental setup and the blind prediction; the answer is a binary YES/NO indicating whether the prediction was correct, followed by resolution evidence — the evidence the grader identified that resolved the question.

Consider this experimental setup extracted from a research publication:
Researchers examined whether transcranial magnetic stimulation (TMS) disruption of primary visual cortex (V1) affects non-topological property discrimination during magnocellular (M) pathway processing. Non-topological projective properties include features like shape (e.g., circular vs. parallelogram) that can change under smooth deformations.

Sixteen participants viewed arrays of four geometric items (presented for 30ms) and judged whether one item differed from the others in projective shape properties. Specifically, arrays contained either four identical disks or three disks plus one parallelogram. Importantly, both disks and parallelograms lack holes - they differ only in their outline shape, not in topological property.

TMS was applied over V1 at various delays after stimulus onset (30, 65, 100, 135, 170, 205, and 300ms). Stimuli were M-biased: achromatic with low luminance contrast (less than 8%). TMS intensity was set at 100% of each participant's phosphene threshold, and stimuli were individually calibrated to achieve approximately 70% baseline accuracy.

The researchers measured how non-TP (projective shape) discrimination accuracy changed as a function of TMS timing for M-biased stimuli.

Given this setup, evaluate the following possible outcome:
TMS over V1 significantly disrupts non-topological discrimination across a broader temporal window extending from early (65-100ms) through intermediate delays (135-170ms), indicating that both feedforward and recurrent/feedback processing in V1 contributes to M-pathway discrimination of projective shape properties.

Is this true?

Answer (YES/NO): NO